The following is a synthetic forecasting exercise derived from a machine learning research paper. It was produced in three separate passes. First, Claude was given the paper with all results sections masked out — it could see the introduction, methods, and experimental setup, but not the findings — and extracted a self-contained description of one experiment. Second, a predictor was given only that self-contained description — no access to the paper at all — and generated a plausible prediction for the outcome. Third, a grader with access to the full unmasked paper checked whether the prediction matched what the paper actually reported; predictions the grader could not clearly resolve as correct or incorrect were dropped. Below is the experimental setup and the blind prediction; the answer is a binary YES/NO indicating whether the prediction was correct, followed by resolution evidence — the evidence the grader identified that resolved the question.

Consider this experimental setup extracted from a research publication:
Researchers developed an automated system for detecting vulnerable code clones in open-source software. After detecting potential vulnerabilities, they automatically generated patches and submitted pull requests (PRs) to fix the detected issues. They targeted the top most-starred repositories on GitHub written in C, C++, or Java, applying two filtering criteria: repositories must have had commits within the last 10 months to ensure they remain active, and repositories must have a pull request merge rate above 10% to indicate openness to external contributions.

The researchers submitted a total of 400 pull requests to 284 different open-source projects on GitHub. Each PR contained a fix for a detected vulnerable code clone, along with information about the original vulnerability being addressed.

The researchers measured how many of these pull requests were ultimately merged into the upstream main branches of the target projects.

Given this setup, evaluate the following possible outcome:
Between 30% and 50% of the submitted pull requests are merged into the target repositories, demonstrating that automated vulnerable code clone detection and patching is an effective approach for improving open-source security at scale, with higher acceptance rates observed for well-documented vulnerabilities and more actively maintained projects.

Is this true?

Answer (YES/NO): NO